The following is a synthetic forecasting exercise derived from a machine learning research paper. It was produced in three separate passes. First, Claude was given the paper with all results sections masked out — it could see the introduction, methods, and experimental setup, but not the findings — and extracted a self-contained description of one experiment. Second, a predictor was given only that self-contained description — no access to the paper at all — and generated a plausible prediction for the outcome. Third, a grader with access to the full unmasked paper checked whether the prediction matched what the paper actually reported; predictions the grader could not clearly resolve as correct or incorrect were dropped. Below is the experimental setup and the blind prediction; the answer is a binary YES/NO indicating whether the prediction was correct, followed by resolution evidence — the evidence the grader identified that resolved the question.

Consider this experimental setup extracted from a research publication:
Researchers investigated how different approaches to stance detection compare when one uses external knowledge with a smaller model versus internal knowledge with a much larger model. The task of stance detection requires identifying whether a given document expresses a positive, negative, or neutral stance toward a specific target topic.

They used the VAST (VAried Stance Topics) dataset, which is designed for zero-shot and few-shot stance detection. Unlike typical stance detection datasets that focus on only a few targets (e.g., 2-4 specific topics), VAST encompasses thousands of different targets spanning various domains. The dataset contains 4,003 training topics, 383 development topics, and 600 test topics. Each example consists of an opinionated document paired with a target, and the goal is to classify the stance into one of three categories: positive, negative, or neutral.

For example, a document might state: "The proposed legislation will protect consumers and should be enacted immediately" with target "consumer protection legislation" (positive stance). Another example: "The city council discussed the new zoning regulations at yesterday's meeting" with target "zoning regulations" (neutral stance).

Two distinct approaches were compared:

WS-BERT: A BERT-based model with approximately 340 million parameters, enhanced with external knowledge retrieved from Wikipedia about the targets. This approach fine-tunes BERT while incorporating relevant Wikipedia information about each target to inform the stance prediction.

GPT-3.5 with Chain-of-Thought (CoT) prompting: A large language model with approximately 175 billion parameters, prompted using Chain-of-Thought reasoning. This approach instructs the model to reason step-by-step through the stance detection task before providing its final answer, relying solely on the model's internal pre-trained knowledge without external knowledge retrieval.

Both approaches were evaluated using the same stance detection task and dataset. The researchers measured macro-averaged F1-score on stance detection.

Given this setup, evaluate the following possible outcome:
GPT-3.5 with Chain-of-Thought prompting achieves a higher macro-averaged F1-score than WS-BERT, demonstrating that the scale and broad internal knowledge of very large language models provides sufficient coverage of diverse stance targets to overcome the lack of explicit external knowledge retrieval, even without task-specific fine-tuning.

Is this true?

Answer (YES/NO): NO